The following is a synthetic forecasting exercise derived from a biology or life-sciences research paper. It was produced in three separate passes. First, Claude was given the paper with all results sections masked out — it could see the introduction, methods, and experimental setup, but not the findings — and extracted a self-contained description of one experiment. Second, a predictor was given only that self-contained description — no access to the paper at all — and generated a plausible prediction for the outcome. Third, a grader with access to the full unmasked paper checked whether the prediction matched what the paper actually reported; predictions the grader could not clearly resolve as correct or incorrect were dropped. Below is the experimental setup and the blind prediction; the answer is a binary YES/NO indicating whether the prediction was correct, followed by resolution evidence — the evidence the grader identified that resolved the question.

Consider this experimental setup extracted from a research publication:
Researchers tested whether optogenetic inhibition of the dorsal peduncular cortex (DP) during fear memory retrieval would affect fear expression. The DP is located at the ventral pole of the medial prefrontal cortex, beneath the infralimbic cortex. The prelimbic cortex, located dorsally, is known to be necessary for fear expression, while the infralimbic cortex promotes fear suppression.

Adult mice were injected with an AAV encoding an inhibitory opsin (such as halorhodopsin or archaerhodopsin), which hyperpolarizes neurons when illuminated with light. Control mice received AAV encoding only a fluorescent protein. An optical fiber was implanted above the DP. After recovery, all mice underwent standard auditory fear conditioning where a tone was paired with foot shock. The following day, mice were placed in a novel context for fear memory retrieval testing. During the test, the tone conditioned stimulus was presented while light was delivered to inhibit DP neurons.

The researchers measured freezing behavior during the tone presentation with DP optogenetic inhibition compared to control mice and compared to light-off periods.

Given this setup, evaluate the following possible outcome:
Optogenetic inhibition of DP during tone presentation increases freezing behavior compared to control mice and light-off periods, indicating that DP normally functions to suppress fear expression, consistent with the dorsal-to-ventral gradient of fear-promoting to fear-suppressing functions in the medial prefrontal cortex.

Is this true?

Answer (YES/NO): NO